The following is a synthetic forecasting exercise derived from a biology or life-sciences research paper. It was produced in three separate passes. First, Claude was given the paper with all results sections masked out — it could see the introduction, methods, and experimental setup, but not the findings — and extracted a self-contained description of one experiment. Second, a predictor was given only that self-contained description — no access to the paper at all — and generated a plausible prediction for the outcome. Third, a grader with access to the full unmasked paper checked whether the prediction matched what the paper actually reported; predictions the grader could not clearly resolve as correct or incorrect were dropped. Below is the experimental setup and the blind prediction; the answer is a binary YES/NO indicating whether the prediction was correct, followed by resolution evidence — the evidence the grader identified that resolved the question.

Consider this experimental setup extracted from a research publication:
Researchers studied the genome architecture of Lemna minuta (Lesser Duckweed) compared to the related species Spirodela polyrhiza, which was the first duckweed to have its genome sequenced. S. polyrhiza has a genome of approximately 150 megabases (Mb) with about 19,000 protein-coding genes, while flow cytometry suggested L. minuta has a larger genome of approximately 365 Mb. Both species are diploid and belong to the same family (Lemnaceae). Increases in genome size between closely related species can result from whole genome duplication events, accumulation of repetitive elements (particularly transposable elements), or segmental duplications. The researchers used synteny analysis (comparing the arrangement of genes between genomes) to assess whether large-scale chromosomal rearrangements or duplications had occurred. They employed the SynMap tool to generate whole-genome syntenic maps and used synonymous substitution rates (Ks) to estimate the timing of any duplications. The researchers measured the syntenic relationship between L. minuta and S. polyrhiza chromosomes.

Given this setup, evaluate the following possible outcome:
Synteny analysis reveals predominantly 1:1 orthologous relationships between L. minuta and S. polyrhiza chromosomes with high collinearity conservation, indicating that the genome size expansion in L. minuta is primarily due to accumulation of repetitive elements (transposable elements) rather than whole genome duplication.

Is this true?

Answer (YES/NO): YES